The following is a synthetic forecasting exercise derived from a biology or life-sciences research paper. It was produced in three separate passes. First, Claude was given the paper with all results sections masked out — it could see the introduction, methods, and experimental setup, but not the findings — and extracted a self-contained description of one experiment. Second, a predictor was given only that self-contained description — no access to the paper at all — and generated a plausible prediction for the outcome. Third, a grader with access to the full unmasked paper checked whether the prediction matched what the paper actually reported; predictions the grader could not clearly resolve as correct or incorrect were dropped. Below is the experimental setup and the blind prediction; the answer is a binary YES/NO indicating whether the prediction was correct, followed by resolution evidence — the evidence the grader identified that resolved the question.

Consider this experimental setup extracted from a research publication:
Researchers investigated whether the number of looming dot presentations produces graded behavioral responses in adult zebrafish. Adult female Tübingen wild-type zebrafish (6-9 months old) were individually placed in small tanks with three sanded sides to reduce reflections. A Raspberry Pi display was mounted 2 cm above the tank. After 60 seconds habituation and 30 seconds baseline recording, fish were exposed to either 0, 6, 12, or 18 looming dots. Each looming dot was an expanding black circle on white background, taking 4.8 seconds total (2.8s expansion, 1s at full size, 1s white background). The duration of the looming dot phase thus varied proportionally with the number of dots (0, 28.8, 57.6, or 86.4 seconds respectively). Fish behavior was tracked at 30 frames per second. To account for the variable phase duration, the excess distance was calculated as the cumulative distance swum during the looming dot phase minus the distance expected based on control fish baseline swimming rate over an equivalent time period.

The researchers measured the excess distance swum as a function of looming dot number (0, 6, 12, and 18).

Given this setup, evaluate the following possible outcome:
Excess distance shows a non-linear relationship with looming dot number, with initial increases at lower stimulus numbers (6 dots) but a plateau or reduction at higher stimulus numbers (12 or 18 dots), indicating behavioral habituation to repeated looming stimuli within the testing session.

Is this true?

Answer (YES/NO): NO